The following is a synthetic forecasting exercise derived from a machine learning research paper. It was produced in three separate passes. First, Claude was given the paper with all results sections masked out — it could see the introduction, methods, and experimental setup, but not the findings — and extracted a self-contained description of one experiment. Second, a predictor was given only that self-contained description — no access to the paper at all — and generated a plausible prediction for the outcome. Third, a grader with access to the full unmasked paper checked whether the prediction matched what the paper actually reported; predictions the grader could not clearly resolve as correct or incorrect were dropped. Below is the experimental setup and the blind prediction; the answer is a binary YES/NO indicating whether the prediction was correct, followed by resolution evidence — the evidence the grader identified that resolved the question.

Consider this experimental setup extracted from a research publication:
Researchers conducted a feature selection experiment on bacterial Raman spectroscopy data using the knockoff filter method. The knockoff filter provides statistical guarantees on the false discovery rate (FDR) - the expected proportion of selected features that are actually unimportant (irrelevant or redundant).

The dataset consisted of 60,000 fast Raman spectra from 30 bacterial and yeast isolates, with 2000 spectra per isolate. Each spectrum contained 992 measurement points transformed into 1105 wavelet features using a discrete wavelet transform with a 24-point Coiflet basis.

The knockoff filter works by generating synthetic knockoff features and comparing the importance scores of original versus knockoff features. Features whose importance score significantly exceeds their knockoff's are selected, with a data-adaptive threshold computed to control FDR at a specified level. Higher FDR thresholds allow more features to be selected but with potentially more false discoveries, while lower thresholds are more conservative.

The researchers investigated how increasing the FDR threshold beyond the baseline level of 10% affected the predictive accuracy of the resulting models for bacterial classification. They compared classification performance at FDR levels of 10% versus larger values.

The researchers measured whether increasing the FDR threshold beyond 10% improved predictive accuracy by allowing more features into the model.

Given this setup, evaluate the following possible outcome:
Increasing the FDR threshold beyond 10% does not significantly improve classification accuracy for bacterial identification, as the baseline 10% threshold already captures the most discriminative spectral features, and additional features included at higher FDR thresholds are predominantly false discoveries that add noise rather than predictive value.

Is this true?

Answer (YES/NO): YES